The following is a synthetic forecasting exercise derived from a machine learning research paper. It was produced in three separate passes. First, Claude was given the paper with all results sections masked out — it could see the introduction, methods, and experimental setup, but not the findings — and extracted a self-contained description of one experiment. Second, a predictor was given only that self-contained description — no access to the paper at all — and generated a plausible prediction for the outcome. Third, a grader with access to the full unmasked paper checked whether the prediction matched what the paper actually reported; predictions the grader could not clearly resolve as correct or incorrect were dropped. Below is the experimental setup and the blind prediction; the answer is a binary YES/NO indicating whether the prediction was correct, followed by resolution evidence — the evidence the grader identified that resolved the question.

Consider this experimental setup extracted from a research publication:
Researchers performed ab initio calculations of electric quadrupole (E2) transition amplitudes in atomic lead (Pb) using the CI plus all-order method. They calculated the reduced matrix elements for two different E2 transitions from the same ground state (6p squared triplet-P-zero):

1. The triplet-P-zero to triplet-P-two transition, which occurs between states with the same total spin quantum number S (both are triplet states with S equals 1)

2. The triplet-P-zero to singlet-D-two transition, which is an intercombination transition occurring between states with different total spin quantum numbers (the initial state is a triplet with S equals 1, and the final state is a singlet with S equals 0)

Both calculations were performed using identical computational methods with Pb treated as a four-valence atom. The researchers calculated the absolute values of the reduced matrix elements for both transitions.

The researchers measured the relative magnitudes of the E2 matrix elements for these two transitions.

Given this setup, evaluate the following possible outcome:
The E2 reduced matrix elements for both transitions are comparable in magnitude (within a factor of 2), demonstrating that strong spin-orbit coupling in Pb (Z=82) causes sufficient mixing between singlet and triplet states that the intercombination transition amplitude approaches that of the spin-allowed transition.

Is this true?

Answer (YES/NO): NO